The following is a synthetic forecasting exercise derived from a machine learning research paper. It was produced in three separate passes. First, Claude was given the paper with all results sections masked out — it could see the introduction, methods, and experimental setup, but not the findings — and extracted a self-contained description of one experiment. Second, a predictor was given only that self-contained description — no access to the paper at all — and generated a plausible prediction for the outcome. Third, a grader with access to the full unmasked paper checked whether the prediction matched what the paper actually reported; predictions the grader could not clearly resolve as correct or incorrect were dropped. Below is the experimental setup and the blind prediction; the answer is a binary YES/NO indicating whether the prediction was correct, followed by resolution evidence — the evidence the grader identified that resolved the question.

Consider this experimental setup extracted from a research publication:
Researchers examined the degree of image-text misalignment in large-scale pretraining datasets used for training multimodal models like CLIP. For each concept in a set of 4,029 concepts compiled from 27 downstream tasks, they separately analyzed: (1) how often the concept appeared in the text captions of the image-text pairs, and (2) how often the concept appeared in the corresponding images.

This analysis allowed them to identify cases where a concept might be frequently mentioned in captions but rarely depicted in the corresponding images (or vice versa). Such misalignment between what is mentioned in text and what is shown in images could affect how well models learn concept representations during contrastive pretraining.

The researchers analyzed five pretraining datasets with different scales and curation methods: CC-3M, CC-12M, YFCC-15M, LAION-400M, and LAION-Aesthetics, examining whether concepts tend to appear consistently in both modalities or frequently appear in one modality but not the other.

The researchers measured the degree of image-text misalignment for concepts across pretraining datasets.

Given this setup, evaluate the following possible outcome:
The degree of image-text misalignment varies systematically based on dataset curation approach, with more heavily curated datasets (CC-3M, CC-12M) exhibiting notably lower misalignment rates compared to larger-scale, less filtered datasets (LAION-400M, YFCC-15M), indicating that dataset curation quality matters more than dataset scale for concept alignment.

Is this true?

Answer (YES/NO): NO